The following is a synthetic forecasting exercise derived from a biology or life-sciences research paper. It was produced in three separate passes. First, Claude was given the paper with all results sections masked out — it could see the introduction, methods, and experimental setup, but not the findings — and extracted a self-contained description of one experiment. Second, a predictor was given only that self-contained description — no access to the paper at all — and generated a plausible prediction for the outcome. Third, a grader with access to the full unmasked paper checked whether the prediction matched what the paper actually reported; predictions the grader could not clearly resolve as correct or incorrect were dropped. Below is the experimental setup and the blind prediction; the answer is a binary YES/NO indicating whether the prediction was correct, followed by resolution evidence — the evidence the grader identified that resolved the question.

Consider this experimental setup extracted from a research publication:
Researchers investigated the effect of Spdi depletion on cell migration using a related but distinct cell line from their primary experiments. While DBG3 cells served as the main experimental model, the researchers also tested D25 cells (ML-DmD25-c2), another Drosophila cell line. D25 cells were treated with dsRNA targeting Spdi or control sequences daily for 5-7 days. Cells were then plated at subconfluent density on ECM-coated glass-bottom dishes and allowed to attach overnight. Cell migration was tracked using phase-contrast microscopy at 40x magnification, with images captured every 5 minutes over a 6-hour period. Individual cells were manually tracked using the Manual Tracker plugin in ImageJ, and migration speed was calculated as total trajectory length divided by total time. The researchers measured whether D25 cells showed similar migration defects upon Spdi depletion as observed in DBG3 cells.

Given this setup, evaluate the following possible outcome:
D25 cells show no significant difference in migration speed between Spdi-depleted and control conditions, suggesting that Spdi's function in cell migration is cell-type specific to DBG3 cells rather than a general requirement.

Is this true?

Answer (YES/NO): NO